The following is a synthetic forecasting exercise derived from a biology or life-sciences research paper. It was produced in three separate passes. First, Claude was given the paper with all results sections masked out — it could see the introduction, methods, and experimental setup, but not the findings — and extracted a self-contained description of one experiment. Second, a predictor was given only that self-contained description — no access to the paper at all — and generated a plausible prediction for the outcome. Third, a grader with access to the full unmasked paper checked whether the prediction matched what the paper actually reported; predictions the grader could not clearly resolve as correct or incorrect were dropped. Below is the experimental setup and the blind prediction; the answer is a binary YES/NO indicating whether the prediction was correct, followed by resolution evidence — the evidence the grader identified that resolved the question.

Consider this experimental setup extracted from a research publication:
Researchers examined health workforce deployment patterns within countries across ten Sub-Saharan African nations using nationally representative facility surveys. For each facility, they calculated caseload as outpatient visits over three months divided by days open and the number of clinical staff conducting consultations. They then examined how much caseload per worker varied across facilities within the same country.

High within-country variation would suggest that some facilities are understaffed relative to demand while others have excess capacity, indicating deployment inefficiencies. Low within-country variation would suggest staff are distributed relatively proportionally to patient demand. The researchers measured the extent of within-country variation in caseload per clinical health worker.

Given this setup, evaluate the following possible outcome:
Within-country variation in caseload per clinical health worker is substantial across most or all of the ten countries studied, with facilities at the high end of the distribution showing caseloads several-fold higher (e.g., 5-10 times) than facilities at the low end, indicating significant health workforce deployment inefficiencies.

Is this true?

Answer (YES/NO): NO